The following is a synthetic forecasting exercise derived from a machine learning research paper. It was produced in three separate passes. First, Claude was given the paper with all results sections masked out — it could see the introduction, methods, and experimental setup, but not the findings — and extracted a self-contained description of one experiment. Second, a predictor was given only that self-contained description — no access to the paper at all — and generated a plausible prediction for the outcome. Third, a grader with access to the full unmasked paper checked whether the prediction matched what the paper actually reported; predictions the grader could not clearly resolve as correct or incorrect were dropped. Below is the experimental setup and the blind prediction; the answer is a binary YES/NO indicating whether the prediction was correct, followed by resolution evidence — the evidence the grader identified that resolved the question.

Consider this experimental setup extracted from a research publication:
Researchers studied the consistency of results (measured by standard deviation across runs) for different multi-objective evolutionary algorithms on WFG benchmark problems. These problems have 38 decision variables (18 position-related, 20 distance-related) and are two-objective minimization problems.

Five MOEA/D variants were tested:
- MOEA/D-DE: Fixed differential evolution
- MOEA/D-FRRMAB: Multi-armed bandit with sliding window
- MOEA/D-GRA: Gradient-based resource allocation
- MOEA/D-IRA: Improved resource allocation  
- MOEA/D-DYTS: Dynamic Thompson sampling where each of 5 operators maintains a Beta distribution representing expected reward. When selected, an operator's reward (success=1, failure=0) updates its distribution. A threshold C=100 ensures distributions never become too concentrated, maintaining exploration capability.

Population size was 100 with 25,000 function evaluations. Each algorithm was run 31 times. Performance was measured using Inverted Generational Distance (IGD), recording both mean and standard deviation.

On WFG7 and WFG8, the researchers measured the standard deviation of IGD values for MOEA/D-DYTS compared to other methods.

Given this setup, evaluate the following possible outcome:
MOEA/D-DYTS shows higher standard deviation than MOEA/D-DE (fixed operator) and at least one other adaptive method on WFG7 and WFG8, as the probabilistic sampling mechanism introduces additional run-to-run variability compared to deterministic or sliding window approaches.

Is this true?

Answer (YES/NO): NO